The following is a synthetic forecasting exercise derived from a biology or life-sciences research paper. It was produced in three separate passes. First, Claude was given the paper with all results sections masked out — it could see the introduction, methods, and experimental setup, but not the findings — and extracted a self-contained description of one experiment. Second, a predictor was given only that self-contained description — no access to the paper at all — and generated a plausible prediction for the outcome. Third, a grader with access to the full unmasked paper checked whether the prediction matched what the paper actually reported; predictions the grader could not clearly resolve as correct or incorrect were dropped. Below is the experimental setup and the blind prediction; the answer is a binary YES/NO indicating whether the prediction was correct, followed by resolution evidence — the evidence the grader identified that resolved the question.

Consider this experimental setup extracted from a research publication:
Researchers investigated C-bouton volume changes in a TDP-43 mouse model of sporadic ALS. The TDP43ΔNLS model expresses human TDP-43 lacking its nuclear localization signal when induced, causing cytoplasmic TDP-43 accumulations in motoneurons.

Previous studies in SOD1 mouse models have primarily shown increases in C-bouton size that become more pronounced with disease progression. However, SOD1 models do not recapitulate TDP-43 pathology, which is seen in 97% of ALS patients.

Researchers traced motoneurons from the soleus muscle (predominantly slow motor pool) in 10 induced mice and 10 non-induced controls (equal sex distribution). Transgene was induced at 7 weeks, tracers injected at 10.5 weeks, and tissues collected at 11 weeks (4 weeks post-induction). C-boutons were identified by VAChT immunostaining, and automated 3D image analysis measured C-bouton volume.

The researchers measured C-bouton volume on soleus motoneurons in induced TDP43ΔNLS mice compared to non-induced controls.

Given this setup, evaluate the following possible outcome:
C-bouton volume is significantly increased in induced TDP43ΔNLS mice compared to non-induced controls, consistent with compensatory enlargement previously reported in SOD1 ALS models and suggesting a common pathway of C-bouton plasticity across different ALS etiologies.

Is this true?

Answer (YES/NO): NO